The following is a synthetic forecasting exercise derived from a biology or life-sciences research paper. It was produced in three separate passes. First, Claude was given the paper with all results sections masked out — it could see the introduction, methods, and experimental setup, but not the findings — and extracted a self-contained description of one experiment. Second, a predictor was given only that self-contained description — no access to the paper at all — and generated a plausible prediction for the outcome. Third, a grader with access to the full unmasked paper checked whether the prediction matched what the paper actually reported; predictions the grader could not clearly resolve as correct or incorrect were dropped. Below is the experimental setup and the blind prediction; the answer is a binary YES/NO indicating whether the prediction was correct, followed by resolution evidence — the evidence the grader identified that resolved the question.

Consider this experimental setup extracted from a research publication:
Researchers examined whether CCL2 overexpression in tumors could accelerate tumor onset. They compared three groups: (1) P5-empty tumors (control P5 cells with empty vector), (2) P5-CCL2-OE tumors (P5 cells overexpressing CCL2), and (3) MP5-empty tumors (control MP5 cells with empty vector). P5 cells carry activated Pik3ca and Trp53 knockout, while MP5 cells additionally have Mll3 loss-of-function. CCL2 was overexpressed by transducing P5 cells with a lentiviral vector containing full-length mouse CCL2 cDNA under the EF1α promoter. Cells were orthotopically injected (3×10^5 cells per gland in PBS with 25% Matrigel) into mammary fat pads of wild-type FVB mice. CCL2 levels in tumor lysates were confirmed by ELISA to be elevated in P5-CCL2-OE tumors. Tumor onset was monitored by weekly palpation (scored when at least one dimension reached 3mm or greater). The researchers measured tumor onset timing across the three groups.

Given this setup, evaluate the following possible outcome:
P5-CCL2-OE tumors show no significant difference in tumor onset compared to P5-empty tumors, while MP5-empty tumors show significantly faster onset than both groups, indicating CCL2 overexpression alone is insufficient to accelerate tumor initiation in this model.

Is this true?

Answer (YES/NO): NO